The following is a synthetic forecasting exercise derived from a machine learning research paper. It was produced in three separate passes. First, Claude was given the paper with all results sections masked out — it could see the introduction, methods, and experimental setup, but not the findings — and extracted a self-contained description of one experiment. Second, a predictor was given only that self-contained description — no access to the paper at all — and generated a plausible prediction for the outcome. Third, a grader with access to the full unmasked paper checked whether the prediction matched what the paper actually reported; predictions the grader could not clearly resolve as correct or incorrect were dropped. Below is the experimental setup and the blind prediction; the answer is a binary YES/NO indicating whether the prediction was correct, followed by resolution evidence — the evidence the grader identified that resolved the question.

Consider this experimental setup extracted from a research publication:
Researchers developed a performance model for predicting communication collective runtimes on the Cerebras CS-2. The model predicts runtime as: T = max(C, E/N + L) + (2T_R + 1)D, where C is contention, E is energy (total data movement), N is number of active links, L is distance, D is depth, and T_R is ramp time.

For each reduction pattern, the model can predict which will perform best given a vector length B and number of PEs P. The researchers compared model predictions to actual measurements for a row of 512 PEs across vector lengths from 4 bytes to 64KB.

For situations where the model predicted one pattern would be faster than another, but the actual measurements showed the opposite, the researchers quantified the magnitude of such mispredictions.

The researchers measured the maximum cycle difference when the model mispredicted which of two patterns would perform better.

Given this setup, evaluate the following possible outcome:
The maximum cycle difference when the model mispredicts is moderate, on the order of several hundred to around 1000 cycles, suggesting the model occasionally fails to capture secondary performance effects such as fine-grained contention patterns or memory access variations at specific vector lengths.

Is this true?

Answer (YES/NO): NO